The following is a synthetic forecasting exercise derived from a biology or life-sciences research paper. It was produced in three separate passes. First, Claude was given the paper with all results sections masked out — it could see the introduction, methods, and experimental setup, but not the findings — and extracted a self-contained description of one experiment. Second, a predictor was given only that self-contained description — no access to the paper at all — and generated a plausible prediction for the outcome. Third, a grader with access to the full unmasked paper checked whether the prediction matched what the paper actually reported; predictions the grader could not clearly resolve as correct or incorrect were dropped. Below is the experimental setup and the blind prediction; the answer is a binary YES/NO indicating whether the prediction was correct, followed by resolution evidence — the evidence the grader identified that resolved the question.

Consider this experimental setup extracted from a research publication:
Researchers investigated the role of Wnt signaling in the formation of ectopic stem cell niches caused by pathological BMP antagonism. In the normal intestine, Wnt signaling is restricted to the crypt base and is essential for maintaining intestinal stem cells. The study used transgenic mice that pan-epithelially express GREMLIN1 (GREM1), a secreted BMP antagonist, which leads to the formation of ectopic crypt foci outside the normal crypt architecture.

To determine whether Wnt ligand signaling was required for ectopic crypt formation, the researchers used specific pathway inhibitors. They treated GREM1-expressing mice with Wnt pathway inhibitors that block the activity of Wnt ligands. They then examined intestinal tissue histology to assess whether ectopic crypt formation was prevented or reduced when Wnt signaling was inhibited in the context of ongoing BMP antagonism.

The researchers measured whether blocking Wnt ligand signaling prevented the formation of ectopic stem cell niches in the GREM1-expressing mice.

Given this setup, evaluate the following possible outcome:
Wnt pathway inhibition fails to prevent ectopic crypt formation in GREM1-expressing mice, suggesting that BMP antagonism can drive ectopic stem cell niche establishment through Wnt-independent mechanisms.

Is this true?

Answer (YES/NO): NO